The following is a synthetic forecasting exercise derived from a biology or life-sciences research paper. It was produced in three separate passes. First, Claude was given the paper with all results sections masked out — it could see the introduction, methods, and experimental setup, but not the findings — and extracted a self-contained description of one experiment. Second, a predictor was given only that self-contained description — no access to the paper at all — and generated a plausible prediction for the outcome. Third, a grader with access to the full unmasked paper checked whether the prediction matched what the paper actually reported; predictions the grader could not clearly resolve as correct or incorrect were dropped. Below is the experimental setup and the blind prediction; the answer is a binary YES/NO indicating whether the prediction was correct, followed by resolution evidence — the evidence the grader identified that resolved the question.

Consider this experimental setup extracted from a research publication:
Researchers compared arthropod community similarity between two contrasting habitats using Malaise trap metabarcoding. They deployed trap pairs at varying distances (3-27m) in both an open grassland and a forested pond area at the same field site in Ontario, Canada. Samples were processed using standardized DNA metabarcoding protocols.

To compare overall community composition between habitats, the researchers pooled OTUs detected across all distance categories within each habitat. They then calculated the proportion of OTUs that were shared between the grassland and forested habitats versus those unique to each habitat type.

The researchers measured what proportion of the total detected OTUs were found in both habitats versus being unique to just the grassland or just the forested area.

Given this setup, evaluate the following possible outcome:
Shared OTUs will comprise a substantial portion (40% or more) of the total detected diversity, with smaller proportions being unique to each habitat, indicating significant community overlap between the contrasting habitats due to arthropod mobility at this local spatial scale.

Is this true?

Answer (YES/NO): NO